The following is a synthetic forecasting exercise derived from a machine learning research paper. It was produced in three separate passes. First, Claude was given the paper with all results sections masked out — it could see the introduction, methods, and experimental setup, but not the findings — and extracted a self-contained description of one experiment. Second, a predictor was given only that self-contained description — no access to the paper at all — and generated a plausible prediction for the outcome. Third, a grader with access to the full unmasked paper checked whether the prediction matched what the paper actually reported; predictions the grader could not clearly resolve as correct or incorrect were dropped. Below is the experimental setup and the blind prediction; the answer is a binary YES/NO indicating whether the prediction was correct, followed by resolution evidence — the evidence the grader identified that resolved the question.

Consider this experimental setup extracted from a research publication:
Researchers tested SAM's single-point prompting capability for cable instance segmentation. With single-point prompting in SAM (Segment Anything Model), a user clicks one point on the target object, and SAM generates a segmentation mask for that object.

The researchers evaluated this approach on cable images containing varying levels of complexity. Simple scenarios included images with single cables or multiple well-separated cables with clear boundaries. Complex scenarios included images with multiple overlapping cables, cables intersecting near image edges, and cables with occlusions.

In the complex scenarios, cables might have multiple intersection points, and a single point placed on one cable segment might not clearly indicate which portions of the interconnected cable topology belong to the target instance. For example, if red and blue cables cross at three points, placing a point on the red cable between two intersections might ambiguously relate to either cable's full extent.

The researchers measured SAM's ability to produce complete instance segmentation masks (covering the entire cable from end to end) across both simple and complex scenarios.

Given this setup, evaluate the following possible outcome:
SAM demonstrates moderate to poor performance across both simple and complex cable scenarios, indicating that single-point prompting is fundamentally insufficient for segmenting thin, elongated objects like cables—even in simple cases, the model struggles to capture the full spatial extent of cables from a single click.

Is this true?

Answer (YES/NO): NO